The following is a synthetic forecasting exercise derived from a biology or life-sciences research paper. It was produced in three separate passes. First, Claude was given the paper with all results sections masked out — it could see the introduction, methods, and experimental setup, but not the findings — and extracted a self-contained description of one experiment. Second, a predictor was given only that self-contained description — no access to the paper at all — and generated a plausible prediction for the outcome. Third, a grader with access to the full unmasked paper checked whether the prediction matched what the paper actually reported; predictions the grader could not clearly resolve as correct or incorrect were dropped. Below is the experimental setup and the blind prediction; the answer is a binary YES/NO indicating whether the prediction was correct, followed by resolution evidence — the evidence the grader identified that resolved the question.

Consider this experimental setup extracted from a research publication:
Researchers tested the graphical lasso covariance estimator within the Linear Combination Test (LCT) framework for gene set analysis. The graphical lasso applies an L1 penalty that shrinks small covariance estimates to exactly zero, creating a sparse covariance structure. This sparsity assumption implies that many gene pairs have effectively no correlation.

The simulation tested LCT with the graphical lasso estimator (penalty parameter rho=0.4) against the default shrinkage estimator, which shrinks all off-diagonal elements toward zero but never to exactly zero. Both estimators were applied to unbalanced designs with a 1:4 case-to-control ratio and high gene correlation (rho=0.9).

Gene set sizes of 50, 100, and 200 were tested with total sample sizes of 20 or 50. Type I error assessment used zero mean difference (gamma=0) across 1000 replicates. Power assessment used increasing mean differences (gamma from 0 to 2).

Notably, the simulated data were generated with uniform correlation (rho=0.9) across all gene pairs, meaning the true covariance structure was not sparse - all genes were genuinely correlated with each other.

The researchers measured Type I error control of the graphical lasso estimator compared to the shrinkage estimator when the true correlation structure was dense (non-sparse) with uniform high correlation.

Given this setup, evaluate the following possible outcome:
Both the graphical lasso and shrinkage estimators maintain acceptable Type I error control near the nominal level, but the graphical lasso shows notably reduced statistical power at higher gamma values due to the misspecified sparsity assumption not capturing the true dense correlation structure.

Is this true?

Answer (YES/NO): NO